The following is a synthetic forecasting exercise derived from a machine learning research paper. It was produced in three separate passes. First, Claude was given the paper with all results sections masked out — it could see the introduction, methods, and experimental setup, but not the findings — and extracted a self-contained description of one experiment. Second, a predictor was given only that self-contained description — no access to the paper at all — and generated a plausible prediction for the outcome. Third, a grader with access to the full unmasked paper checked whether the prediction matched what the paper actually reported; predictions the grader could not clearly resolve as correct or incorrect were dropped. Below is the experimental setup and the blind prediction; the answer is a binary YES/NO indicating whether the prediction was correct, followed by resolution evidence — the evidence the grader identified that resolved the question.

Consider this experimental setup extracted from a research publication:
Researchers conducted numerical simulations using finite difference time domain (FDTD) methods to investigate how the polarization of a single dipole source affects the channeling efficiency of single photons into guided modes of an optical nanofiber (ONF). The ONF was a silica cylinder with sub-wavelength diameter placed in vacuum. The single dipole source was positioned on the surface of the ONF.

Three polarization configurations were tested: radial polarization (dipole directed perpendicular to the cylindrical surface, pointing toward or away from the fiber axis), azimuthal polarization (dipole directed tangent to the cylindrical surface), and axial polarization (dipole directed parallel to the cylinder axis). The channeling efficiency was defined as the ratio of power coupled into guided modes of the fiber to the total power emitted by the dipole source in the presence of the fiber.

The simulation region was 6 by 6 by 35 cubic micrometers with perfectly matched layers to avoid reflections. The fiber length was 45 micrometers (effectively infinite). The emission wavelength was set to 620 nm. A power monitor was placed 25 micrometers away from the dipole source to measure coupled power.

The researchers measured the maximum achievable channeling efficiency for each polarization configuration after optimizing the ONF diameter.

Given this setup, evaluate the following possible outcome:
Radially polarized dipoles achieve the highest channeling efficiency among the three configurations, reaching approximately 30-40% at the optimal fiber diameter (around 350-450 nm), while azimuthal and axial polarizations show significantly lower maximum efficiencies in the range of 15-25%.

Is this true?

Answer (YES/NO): NO